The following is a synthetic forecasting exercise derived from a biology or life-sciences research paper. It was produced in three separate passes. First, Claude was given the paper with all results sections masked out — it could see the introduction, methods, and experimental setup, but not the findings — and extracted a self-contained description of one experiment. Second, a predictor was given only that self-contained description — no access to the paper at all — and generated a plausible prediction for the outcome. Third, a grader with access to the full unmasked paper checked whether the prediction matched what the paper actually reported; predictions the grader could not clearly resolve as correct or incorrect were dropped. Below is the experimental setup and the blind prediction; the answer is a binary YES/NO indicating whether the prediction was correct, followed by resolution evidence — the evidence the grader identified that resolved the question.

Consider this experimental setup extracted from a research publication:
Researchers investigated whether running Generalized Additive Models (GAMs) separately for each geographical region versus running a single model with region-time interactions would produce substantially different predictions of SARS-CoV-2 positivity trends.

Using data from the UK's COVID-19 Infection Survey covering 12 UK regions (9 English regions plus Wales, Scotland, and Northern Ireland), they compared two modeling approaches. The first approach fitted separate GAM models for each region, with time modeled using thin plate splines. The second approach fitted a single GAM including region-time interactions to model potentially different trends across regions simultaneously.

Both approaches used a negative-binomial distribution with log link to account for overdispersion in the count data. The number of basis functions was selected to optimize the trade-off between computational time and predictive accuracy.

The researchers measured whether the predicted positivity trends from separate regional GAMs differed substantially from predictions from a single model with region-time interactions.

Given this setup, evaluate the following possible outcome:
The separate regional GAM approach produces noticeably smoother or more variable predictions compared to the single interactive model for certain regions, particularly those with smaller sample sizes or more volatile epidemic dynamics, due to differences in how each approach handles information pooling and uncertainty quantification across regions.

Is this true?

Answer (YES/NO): NO